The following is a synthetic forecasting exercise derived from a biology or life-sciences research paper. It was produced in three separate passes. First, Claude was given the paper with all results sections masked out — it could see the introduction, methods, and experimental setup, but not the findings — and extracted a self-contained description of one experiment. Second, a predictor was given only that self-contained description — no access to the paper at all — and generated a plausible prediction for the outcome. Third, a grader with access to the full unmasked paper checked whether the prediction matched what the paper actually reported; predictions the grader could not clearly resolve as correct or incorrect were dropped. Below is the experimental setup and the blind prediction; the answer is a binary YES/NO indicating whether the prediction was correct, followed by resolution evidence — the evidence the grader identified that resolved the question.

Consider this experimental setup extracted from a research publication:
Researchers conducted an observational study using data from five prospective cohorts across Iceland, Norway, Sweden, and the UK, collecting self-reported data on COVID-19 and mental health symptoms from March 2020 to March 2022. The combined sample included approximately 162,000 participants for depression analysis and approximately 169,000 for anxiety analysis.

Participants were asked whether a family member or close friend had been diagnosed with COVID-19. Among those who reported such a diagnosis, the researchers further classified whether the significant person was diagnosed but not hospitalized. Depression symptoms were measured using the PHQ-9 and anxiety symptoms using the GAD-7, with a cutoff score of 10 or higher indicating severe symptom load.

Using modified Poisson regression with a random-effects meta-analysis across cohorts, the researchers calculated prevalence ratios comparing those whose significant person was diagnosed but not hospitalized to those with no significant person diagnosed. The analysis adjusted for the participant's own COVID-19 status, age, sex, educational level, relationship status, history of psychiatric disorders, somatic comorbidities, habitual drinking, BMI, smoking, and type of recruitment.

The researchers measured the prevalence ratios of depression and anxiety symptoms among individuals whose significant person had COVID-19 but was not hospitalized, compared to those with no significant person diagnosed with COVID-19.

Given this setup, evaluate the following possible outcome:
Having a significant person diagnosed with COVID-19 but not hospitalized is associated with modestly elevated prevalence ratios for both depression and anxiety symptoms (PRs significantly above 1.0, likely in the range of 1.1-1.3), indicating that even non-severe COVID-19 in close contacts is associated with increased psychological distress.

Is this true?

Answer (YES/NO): NO